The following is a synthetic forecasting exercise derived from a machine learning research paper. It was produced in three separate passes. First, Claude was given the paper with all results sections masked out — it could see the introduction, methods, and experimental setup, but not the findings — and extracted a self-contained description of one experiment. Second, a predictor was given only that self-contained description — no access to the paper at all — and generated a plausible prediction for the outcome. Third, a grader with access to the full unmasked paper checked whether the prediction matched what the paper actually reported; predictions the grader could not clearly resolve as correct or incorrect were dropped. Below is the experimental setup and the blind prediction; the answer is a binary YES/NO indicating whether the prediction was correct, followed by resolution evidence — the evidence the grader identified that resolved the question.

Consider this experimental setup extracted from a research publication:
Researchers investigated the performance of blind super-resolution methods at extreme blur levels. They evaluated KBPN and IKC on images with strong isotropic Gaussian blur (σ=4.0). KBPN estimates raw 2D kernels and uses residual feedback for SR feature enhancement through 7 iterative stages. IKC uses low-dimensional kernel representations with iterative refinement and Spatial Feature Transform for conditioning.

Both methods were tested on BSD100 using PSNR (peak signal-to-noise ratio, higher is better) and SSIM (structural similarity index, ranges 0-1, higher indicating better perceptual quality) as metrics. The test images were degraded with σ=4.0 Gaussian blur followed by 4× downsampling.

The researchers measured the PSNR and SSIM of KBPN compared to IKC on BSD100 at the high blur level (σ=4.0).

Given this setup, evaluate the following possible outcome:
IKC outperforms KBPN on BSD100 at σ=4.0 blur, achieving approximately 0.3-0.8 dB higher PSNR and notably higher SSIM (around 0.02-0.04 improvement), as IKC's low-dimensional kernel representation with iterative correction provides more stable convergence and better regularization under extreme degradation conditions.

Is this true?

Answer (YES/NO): NO